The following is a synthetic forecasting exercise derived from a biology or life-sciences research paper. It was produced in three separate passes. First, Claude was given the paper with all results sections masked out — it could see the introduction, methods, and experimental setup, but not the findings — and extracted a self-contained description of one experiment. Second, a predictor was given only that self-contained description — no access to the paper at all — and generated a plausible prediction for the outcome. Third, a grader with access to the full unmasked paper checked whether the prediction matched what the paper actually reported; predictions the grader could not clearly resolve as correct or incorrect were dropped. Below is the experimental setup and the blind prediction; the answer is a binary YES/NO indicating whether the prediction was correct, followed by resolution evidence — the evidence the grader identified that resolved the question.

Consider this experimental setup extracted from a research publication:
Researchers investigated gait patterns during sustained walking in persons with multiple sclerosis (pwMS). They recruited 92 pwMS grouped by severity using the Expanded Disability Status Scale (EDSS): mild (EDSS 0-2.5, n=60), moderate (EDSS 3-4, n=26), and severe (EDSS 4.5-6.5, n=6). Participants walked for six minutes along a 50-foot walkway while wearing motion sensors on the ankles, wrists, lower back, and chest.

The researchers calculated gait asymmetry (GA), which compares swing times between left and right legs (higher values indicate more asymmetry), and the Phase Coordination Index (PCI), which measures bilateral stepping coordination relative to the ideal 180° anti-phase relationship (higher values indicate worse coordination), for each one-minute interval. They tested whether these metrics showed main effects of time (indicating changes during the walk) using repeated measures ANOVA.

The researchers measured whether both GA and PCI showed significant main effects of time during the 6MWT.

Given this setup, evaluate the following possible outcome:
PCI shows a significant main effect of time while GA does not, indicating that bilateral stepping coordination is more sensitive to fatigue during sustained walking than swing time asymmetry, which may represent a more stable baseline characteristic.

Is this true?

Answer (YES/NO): NO